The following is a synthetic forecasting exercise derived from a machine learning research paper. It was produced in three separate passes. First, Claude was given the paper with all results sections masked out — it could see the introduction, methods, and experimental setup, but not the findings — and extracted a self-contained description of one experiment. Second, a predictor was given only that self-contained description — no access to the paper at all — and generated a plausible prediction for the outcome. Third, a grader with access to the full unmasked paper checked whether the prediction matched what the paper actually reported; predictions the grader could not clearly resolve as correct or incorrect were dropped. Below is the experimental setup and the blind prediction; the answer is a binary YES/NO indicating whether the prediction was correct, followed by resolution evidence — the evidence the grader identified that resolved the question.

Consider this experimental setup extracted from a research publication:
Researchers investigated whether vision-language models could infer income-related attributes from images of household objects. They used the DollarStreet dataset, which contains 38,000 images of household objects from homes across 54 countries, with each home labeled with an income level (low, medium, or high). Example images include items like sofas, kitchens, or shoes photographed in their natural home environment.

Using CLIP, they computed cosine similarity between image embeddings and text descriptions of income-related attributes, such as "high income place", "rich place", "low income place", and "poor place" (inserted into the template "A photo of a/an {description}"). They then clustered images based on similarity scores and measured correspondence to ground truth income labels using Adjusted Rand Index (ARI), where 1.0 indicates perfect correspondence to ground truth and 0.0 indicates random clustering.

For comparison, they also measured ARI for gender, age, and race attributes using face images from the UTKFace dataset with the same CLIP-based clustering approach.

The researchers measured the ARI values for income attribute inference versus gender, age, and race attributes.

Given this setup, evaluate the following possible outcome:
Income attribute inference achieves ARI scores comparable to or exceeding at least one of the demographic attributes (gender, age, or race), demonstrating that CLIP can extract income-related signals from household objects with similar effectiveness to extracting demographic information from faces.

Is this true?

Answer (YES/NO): NO